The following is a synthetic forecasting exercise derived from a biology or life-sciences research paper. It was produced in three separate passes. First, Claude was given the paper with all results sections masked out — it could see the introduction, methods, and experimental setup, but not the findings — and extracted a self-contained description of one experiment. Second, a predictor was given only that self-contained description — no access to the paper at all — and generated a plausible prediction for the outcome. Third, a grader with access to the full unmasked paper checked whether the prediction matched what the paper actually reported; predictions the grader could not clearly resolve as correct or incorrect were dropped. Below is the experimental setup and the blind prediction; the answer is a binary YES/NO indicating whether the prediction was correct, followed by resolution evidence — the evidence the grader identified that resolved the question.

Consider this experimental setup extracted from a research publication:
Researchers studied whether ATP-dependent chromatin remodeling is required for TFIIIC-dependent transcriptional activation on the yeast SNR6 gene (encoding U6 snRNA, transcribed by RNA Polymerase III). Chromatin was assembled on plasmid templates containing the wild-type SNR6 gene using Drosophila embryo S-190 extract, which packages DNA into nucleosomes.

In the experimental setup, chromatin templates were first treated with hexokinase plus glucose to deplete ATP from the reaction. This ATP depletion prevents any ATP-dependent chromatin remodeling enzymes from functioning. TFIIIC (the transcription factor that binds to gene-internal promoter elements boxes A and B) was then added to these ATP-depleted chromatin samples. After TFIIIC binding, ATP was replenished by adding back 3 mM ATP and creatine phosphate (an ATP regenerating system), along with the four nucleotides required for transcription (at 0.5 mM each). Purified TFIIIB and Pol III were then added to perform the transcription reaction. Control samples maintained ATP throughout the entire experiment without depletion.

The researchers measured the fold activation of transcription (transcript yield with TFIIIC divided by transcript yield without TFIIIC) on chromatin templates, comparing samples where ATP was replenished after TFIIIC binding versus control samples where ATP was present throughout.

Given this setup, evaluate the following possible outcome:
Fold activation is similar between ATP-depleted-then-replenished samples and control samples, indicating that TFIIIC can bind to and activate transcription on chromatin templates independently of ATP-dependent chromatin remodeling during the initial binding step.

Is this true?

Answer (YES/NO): YES